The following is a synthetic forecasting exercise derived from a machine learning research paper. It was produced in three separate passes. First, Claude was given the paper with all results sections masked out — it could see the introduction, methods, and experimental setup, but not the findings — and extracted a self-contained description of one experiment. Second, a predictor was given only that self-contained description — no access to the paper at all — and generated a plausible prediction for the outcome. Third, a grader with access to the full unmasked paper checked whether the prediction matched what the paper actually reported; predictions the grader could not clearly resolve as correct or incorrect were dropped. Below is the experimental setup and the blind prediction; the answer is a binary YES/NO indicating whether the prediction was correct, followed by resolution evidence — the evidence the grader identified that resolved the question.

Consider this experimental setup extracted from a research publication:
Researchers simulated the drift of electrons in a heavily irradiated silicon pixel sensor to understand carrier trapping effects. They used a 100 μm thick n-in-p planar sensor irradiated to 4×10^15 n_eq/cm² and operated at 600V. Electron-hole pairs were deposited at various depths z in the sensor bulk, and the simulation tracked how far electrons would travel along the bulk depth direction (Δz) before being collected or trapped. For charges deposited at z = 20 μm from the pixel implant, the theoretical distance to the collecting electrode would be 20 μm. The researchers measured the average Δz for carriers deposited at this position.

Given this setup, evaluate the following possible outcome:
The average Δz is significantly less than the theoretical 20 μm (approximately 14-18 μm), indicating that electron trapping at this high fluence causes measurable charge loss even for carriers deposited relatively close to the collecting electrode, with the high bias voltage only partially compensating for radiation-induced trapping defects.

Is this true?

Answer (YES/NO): YES